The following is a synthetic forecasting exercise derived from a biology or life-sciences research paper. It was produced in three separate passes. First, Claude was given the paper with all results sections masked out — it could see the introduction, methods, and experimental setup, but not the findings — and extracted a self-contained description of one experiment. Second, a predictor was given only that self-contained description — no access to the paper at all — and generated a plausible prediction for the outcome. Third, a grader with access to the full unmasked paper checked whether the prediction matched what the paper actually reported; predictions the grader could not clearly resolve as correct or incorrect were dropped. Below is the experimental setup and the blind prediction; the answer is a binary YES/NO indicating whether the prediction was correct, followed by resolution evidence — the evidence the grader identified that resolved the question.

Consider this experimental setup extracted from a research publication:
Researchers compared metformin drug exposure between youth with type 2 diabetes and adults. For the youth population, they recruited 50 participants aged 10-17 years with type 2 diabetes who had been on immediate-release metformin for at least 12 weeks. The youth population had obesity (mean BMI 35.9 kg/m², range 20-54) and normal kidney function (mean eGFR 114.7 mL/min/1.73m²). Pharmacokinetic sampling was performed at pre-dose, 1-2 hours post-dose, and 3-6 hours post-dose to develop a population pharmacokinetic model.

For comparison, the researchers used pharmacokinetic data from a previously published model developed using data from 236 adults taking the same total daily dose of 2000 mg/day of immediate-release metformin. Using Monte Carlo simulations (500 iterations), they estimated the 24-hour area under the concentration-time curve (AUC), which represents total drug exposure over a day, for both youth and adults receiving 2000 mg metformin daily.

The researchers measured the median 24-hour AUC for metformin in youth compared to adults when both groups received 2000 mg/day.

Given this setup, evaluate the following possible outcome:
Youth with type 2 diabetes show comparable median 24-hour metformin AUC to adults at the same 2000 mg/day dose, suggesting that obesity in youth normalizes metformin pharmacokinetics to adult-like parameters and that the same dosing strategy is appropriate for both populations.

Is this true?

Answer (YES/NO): NO